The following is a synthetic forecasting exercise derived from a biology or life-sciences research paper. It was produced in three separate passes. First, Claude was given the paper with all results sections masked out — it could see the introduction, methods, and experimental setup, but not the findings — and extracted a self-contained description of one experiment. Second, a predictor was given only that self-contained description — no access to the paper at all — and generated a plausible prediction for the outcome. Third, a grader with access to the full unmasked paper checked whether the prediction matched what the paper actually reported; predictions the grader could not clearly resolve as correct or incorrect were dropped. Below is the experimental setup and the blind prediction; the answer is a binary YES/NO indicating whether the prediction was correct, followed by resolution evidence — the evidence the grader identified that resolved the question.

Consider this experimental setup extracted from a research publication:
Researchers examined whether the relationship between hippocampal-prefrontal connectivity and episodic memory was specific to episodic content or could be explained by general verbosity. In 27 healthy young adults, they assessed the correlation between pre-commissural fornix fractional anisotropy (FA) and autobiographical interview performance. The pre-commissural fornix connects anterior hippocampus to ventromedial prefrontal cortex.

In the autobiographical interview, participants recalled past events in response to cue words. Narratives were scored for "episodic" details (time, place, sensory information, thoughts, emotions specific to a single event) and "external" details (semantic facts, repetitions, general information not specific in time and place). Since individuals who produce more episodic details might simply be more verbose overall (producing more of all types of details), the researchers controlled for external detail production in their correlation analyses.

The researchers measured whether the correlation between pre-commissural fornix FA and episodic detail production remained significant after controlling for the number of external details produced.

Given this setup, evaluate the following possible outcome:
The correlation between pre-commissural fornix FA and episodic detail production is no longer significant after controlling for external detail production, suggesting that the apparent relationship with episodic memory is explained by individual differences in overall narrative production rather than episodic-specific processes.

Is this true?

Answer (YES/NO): NO